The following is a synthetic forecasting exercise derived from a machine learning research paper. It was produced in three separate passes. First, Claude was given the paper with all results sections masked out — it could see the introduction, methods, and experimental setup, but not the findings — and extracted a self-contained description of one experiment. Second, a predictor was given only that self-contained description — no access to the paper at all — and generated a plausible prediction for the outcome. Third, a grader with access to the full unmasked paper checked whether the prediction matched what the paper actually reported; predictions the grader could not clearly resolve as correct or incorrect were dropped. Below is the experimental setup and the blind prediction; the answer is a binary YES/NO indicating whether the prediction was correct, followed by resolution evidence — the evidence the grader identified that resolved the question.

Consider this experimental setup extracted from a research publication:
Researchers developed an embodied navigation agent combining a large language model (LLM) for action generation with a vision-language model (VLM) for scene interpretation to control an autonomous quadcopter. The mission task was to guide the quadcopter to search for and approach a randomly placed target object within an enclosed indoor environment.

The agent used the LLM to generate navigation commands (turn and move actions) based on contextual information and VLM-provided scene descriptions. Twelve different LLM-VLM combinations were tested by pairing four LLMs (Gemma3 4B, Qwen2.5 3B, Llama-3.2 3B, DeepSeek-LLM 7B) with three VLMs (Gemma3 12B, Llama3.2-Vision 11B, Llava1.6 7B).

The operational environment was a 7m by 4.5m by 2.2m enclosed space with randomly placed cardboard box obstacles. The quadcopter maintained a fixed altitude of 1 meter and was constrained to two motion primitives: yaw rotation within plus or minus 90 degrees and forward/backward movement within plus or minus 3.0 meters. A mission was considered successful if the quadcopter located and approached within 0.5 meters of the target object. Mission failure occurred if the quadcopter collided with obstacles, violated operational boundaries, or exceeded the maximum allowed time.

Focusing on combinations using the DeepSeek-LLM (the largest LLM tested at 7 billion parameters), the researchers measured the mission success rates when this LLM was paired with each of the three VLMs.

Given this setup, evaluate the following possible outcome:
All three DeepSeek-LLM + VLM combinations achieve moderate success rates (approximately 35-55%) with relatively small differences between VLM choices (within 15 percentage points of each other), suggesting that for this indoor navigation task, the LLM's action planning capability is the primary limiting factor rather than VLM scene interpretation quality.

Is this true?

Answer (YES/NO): NO